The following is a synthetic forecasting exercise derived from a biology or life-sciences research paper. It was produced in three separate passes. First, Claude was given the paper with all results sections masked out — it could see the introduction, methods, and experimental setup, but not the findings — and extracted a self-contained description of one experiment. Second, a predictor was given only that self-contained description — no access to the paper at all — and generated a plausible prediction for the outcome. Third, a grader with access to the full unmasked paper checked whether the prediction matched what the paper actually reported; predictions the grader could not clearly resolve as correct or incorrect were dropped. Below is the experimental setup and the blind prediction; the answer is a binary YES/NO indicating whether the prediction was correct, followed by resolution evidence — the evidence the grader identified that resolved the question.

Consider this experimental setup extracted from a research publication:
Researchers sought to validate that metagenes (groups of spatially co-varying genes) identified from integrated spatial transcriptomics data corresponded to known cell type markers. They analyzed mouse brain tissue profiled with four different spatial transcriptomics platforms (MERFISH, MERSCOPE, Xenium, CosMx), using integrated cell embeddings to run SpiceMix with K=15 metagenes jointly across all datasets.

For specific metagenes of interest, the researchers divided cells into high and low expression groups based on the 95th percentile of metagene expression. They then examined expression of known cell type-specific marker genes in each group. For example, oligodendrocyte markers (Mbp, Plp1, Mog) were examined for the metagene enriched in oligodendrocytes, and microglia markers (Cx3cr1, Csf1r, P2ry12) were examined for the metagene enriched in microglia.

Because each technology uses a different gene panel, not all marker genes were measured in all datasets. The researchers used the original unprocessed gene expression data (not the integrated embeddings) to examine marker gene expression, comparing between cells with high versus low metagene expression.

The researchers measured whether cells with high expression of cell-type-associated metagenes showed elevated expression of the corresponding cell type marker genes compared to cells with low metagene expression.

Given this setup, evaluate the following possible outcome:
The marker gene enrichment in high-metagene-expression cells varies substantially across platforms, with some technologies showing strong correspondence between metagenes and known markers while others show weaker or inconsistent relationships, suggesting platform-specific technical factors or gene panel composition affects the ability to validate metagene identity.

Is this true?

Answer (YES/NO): NO